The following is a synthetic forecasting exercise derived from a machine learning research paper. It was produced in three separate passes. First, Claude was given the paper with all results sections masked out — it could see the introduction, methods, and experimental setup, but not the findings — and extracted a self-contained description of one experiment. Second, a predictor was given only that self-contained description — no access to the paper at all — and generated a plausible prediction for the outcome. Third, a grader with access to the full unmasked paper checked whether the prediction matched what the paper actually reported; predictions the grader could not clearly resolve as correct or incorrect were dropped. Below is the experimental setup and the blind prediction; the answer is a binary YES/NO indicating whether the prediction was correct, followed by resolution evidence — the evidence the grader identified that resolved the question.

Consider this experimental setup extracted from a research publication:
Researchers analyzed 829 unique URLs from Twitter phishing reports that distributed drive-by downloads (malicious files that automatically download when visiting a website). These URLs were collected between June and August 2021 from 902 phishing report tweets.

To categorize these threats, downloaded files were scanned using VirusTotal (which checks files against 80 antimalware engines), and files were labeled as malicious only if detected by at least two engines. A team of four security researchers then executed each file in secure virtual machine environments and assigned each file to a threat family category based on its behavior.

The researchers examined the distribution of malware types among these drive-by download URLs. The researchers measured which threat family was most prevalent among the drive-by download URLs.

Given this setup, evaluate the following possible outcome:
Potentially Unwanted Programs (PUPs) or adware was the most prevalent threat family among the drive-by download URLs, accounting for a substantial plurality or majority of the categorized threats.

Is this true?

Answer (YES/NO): NO